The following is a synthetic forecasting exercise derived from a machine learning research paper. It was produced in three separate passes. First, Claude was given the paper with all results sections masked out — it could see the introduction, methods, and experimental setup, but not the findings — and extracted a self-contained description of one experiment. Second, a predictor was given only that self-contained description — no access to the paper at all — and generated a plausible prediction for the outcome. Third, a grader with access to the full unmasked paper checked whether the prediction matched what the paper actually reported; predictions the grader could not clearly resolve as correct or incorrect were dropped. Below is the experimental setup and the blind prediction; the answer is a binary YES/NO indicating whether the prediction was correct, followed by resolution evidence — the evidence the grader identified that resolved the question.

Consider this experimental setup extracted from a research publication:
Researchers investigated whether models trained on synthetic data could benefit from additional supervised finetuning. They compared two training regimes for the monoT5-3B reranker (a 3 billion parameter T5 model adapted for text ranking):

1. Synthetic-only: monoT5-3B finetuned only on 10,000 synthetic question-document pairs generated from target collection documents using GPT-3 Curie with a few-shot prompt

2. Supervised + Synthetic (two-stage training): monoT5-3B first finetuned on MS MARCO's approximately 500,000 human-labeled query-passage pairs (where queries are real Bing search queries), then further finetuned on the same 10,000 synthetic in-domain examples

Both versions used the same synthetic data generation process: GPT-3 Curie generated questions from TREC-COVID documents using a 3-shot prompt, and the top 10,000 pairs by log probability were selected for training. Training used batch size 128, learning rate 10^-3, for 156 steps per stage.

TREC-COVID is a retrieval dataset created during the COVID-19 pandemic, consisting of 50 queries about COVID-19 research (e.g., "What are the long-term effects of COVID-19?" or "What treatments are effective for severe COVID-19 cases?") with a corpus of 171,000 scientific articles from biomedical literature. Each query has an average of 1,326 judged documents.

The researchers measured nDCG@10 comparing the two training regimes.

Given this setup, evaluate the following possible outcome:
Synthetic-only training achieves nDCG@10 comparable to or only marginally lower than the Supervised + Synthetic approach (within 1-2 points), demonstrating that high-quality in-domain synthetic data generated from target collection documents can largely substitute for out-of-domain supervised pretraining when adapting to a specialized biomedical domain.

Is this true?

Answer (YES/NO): NO